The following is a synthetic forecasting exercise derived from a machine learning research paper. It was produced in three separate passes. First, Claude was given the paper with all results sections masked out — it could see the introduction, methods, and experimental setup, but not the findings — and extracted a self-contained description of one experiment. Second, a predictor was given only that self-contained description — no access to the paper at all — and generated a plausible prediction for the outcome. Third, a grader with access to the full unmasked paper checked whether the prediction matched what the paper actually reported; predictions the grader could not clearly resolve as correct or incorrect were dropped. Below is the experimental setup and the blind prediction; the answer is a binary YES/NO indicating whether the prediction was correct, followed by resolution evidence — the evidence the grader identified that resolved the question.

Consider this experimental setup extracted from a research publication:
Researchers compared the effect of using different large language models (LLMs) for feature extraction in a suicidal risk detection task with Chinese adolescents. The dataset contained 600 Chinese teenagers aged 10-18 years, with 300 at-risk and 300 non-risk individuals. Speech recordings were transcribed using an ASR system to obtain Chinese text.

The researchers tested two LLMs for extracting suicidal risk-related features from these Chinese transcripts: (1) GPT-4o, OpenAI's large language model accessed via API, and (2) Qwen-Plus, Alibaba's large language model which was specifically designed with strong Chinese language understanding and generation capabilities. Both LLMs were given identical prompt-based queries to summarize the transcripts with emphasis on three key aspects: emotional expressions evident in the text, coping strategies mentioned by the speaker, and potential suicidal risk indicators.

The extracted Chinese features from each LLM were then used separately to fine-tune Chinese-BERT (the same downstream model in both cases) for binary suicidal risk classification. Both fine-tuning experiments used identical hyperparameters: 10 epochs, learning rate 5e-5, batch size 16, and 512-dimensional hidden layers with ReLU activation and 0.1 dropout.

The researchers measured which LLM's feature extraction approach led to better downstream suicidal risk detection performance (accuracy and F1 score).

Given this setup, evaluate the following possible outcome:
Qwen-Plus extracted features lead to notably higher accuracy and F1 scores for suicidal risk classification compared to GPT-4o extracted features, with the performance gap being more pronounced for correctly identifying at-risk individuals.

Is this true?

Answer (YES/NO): NO